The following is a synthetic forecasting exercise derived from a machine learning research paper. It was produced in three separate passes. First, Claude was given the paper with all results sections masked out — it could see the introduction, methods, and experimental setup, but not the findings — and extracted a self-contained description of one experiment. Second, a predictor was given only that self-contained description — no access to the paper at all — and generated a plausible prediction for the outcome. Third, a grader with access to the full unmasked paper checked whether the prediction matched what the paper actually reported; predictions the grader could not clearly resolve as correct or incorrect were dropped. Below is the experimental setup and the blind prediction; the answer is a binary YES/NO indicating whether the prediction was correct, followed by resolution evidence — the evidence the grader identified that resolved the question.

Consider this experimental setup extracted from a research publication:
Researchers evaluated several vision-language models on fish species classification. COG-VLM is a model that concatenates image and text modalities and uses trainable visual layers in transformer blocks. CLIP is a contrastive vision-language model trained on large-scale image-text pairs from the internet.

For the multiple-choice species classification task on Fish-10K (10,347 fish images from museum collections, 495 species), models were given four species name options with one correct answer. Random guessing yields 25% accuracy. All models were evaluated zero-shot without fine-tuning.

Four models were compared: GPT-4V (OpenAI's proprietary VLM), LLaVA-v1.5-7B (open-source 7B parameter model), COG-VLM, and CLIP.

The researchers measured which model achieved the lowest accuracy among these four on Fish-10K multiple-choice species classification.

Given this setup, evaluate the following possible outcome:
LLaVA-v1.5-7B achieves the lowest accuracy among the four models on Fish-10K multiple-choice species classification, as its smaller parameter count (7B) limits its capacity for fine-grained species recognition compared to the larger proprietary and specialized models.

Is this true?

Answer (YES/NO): NO